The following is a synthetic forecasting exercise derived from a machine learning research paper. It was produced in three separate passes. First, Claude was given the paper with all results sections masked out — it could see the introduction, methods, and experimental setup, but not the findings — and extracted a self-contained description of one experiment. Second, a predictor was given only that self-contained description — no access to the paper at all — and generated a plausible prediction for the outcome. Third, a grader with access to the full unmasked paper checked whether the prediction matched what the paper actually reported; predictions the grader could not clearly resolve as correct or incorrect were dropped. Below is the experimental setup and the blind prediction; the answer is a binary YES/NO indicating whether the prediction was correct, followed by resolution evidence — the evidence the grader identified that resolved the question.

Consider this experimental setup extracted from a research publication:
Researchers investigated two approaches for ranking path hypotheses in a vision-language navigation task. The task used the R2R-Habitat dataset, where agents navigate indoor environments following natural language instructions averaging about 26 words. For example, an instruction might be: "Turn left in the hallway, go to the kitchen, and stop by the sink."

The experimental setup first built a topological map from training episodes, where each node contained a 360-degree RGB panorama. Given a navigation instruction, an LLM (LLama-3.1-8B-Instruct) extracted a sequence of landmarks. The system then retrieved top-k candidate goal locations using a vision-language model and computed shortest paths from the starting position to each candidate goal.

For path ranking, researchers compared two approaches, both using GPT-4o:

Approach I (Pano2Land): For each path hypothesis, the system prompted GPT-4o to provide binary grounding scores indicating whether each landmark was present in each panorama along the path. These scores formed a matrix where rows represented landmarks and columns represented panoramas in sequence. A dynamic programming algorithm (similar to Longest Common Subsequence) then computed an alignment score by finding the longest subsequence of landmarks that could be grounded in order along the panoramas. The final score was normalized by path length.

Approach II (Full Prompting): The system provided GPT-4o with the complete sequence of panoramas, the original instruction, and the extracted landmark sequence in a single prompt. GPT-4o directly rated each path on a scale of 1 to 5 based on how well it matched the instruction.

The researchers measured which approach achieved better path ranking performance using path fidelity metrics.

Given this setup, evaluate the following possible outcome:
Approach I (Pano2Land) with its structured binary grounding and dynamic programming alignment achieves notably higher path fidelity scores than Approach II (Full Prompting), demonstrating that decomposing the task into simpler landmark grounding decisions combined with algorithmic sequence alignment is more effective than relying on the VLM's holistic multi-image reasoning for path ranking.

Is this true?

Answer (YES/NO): NO